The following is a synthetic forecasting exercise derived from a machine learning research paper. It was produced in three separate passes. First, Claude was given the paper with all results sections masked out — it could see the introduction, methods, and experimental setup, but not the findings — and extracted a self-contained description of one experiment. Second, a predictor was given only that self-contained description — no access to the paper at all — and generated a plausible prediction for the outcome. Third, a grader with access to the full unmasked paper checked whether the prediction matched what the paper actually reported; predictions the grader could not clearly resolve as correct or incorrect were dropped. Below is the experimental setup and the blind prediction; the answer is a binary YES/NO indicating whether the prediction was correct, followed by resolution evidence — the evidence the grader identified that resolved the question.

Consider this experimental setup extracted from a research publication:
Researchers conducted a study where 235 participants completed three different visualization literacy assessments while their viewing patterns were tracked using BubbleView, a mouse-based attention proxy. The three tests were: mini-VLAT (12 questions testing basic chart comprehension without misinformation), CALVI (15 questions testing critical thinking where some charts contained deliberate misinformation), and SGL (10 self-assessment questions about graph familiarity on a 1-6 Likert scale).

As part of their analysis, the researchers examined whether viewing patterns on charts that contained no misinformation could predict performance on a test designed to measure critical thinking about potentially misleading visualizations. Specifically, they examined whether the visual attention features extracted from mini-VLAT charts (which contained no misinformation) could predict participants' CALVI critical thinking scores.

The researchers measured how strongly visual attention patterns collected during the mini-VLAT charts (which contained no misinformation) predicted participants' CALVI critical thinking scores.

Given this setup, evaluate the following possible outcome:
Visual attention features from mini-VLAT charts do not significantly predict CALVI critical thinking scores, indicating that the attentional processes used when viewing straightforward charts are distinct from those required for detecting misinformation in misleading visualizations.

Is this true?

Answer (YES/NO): NO